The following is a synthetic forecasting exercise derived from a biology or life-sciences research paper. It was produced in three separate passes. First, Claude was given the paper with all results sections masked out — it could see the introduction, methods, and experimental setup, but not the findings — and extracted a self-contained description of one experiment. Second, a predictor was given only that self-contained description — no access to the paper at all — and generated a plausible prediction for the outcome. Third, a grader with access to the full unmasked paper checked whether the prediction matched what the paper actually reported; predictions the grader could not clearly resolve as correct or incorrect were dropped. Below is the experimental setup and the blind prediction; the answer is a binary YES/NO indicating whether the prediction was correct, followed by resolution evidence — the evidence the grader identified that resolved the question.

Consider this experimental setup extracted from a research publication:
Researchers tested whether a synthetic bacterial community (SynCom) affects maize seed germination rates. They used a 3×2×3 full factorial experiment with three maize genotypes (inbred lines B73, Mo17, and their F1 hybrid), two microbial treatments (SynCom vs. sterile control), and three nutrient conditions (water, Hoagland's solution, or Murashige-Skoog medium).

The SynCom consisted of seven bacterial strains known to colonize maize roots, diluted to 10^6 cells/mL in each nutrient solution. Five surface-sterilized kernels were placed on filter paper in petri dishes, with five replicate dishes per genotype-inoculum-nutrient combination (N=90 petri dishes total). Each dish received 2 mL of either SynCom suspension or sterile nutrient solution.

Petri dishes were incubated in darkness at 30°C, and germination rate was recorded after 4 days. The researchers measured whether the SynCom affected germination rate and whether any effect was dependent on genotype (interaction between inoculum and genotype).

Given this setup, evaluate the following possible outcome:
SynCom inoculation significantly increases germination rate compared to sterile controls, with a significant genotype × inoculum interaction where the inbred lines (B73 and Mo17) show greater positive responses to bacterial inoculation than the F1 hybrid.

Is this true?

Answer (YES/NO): NO